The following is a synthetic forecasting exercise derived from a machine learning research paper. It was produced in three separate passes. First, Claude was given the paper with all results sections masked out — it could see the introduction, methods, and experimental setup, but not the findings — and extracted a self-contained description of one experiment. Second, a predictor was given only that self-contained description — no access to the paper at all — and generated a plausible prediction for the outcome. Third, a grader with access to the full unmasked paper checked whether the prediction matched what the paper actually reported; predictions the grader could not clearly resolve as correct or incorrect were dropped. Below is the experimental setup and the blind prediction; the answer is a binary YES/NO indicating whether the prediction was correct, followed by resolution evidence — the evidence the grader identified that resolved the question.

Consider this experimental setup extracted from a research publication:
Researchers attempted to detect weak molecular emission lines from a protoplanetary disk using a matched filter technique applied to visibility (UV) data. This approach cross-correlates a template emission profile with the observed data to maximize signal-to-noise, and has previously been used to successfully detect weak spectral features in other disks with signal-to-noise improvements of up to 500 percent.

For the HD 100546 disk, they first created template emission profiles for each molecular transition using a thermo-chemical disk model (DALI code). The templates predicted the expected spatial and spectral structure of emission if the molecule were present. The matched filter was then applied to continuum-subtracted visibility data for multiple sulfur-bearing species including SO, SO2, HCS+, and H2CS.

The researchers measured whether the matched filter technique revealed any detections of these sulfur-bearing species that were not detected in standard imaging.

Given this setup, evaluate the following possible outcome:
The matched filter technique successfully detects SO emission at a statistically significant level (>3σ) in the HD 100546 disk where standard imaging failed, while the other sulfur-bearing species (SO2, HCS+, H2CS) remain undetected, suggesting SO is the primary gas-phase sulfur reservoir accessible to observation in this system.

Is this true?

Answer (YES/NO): NO